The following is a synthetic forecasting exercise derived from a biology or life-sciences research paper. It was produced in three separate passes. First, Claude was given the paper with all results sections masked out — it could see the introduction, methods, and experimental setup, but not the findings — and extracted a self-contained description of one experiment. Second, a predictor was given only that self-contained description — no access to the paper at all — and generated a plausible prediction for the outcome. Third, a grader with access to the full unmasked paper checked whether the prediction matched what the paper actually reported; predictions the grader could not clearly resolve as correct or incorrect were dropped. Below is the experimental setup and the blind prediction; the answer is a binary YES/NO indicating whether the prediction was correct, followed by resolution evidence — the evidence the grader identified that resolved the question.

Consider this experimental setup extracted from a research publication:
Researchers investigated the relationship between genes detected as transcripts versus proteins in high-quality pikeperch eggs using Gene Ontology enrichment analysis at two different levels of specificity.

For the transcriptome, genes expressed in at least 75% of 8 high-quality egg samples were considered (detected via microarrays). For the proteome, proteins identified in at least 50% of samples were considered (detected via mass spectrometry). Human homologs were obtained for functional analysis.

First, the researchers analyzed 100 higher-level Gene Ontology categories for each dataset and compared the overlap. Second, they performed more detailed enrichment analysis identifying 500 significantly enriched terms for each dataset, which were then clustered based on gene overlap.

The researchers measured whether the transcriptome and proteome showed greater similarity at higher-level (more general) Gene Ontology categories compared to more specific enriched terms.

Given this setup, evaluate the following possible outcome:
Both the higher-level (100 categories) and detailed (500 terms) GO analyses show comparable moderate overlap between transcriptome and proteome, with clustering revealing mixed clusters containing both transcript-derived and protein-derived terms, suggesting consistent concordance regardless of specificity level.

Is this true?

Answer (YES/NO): NO